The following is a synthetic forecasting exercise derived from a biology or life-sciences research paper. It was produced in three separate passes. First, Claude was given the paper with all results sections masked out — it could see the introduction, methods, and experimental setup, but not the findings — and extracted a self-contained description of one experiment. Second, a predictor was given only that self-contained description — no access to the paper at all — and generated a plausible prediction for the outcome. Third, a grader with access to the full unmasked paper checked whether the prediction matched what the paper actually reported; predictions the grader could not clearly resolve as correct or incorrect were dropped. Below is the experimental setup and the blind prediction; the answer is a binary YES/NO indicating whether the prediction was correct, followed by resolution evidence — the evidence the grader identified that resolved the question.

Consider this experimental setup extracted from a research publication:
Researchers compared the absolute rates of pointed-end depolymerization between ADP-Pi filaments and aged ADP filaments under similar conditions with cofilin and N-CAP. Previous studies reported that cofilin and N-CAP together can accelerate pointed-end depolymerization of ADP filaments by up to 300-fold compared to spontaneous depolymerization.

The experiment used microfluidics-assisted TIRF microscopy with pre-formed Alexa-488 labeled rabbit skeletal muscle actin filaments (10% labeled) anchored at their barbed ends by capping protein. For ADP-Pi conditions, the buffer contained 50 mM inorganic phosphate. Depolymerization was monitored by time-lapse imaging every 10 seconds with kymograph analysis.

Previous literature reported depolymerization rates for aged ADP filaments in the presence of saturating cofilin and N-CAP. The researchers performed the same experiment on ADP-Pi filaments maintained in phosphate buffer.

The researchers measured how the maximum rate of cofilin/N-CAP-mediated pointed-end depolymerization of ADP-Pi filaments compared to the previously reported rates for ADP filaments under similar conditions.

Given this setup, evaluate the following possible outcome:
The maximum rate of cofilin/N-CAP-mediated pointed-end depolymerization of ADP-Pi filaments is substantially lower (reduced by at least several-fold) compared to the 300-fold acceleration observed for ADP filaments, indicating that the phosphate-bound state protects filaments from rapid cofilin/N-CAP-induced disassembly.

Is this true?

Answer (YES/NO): YES